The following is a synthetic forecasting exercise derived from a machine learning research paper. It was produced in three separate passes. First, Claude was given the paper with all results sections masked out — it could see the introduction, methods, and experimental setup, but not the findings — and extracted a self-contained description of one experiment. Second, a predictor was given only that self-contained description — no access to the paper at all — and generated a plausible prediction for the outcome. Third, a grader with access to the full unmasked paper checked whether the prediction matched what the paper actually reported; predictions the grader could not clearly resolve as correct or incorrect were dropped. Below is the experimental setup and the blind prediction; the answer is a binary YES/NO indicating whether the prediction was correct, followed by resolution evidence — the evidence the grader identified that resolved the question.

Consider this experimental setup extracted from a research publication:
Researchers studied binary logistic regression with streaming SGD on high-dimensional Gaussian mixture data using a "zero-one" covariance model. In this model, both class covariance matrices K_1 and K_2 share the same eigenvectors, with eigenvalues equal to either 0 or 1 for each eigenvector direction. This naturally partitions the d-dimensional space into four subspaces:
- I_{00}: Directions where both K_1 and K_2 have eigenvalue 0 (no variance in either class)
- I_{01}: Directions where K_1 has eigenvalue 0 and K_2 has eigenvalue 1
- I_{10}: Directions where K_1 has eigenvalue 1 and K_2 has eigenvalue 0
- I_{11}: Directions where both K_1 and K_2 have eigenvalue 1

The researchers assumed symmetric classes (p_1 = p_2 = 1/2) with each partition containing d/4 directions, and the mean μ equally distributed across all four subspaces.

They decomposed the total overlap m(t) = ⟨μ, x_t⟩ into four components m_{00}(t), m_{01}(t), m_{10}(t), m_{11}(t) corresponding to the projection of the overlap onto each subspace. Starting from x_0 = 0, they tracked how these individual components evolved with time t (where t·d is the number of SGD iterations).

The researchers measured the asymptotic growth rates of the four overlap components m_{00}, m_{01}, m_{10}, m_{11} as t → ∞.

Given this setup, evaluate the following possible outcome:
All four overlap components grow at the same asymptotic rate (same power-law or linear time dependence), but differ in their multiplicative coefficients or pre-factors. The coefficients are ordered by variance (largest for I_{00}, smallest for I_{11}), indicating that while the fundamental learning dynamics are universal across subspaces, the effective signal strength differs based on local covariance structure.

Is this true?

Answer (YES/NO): NO